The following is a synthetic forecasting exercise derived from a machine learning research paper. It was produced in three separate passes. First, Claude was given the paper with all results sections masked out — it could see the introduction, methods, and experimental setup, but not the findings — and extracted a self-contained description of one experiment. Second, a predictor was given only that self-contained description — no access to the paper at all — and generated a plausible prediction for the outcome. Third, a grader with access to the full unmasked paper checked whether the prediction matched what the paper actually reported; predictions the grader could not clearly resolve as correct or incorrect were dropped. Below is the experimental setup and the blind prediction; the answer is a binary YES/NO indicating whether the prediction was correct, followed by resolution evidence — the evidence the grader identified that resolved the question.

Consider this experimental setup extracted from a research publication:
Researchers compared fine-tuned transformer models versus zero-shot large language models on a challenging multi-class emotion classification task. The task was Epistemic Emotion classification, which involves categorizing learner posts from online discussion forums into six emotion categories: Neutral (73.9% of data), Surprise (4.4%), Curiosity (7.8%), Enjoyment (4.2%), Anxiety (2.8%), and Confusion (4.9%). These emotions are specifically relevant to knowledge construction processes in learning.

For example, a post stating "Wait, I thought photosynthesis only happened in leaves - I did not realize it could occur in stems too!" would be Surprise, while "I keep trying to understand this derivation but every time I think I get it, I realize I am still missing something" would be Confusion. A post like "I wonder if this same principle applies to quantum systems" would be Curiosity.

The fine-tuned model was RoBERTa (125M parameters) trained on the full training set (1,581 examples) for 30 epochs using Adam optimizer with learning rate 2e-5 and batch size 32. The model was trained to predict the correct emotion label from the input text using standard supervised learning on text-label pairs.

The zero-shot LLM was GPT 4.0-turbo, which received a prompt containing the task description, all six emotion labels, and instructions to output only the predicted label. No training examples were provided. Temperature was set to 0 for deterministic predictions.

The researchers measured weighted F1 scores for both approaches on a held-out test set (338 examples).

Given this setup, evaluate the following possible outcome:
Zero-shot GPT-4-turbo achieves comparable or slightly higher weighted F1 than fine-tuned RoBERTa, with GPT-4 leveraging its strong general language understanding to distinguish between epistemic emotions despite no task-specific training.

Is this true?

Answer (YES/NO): NO